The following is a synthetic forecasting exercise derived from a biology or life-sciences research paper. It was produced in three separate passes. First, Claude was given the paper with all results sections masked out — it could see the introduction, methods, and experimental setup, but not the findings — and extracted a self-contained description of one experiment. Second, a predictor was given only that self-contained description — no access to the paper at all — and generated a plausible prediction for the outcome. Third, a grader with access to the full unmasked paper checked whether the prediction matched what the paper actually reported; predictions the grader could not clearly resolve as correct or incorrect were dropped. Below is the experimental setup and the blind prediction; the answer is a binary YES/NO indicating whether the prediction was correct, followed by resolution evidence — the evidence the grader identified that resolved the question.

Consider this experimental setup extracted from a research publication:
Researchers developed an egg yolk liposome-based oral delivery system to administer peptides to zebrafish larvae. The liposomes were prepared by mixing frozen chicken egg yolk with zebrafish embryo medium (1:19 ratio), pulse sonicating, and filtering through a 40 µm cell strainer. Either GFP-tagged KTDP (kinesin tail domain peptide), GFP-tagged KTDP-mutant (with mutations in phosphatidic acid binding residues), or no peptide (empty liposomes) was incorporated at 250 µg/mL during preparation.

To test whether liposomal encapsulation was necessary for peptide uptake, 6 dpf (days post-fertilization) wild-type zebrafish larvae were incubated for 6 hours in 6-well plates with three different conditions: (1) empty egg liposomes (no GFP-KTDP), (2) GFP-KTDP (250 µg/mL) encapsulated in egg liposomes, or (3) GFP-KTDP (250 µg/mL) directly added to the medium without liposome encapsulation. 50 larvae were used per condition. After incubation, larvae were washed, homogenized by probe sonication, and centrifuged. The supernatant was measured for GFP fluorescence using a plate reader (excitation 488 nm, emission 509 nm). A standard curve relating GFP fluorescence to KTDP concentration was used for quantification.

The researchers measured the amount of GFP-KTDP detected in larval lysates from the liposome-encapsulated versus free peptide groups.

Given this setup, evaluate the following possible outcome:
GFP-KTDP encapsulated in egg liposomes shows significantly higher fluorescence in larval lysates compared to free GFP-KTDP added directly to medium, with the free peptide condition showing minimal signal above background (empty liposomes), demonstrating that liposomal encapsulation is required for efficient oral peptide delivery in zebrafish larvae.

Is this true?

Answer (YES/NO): YES